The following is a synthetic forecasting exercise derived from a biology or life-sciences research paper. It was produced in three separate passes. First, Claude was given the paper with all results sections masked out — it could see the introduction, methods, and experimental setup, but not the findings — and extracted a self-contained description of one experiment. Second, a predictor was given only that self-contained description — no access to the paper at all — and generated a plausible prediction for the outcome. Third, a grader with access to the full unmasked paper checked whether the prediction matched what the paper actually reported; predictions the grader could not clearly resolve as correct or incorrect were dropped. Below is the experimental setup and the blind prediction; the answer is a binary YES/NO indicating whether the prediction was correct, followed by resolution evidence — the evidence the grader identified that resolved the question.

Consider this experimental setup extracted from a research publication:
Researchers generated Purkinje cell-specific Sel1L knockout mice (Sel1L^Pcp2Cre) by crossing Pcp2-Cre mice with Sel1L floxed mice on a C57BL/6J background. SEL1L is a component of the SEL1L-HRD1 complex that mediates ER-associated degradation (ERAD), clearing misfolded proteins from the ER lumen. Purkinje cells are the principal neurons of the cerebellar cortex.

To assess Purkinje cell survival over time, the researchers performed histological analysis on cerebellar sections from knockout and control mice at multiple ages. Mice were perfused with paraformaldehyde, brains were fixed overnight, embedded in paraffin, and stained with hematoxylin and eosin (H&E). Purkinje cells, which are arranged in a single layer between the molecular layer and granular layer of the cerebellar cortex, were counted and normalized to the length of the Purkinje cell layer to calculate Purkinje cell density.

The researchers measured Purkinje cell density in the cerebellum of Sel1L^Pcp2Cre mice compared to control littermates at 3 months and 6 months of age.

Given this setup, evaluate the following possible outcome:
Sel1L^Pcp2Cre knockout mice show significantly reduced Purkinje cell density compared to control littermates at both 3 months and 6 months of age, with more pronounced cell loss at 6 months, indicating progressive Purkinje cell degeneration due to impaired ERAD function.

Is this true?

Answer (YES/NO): YES